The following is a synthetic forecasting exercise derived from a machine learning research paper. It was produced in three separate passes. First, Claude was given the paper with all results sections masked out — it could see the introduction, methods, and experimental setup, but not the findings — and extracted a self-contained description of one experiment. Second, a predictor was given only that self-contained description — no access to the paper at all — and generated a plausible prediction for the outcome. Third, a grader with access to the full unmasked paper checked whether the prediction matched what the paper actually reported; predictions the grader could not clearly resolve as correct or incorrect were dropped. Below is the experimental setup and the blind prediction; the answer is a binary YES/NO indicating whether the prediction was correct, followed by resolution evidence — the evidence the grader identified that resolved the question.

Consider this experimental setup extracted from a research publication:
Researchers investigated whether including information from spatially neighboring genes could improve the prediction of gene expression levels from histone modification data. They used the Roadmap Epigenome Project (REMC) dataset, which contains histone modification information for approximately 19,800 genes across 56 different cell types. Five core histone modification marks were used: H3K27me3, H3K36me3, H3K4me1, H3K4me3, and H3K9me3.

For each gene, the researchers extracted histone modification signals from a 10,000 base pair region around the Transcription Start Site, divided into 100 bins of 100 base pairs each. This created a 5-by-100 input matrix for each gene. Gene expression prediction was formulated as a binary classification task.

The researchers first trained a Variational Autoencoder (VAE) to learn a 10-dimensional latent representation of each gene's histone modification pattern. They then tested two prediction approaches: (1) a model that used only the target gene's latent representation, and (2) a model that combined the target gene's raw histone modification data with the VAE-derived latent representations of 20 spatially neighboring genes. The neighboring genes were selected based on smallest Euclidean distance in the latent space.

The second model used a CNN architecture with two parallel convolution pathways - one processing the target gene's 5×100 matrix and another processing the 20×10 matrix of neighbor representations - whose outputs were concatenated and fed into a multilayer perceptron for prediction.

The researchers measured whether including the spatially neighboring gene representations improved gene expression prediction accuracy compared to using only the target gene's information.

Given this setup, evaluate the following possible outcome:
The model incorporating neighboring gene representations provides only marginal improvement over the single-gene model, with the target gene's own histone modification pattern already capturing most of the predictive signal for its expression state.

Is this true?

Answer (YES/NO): NO